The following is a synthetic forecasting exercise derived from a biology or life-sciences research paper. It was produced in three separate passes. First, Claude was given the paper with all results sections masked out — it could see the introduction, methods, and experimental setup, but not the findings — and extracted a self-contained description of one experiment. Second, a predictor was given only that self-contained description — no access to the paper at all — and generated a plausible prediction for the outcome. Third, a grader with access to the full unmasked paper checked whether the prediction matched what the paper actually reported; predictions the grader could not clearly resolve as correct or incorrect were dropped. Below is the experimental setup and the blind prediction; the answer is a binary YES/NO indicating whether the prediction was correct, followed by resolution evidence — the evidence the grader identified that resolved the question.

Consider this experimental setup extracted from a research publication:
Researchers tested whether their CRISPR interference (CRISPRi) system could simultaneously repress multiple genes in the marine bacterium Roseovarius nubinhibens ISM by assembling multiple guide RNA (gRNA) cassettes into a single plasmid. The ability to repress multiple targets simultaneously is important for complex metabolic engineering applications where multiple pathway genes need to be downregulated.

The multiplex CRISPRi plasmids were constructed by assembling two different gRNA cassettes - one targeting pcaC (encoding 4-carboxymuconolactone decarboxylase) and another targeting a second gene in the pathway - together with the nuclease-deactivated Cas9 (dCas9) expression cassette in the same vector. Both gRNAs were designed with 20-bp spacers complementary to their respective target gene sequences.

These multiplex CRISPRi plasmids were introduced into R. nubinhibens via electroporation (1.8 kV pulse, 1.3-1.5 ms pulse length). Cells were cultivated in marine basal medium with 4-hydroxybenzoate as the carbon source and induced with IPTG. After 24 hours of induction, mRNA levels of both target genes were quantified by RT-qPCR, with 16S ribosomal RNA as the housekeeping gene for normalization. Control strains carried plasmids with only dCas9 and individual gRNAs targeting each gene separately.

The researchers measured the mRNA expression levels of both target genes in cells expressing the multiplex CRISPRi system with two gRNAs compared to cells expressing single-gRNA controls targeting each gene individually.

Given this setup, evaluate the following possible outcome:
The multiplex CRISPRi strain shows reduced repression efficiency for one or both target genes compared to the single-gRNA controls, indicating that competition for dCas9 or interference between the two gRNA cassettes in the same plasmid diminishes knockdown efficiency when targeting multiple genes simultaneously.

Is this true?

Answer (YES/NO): NO